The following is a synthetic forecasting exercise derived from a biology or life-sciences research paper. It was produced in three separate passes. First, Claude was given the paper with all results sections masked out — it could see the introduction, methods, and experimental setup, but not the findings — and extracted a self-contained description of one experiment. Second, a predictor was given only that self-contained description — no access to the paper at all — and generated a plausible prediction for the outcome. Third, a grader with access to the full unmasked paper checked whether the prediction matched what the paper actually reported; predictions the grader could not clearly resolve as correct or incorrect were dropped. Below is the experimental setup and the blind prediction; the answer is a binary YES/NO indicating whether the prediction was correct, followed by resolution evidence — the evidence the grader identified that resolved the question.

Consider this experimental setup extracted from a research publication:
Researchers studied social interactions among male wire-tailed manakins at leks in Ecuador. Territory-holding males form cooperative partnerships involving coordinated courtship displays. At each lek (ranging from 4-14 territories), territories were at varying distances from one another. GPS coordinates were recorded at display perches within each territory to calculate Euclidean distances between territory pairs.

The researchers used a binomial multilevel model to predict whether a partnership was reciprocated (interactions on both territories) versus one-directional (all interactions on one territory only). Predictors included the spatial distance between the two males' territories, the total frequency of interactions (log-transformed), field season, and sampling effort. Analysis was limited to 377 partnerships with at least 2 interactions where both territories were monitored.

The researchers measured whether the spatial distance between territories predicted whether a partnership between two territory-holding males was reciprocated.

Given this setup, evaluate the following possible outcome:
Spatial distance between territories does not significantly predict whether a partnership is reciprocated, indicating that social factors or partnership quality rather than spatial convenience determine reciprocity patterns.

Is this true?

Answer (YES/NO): NO